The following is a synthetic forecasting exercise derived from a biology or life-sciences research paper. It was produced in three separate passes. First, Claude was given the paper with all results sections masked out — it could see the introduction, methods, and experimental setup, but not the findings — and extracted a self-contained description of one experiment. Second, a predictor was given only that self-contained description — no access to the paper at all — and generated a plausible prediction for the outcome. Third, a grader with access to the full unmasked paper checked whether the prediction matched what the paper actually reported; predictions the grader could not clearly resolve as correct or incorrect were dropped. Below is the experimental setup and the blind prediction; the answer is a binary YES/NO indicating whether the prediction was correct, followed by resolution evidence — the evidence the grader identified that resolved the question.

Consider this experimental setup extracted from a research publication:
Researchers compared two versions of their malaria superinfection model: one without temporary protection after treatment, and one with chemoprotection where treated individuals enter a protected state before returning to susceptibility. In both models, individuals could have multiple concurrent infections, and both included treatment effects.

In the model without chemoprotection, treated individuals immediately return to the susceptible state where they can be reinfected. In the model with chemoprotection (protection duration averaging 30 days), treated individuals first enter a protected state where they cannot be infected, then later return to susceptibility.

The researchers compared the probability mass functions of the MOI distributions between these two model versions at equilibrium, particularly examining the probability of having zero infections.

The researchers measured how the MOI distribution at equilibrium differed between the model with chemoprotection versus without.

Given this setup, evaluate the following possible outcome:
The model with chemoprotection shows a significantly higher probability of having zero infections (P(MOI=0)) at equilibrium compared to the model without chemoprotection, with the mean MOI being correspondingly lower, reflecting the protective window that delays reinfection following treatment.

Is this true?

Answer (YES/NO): YES